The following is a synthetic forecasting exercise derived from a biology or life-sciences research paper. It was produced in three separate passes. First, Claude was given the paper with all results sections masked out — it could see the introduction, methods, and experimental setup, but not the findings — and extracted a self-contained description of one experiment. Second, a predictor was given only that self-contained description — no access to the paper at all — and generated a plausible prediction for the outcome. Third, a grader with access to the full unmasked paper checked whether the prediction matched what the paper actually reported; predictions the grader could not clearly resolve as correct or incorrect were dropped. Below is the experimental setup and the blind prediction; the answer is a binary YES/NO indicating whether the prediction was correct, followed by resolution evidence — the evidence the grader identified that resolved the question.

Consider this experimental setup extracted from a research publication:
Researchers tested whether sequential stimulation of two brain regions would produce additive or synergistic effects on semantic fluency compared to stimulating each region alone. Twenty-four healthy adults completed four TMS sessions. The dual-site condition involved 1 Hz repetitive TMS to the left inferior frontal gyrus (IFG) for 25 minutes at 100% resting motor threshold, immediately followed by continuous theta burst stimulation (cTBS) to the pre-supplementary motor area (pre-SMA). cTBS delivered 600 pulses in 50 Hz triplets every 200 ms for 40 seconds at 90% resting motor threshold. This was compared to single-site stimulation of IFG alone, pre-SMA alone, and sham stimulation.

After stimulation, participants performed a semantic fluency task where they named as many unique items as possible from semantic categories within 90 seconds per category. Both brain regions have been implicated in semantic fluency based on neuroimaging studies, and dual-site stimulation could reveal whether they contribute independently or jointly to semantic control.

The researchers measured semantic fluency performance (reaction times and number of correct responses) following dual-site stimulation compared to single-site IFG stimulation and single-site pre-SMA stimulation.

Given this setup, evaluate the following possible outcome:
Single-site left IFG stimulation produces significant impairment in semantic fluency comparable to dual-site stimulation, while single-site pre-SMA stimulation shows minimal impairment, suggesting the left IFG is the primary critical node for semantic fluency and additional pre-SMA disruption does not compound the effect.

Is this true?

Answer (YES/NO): NO